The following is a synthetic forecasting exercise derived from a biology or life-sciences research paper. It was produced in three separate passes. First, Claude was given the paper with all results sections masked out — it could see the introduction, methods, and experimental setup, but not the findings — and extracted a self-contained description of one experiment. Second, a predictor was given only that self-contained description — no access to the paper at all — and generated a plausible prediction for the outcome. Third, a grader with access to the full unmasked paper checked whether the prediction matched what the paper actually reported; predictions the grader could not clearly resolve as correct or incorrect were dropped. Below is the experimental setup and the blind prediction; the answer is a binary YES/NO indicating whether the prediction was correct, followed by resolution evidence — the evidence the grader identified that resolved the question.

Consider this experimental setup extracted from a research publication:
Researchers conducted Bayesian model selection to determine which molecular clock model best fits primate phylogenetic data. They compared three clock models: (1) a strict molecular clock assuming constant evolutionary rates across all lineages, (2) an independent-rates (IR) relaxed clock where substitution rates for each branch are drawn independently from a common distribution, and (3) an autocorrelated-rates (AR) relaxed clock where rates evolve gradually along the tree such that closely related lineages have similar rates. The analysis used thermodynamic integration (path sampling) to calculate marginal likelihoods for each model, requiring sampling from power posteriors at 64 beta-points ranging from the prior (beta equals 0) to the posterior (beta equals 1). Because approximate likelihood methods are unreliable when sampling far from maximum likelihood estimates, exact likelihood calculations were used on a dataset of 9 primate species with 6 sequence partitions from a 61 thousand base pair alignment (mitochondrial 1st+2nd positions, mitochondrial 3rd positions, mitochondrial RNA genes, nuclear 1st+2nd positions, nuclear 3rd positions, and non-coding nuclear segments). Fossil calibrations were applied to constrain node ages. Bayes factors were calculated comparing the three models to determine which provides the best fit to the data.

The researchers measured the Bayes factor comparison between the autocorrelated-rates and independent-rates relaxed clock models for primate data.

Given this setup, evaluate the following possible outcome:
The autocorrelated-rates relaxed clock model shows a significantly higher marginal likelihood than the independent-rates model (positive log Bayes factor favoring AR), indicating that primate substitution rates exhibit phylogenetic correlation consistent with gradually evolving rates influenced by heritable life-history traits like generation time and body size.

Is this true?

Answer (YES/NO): YES